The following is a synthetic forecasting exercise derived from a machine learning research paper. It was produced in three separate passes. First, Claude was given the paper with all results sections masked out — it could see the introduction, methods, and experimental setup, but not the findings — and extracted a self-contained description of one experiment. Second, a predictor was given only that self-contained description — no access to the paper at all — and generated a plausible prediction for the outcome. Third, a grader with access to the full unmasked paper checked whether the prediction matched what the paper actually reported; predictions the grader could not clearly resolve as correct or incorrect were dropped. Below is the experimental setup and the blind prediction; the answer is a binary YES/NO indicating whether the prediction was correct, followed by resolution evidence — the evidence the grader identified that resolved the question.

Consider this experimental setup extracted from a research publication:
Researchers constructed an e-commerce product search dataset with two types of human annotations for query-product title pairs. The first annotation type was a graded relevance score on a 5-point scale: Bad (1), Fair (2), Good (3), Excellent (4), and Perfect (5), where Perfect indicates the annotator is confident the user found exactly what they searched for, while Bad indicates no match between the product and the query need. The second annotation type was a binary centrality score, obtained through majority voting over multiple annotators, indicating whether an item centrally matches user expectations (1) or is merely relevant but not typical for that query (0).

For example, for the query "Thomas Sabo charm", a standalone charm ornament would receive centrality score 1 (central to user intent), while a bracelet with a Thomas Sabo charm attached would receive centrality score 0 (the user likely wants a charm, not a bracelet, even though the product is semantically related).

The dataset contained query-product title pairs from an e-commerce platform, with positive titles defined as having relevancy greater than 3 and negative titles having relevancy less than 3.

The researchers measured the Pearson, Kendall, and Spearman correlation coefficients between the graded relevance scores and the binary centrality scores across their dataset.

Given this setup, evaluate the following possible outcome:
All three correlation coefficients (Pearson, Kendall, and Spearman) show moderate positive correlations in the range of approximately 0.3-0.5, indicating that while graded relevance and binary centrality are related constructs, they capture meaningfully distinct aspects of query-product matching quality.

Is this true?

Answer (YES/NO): NO